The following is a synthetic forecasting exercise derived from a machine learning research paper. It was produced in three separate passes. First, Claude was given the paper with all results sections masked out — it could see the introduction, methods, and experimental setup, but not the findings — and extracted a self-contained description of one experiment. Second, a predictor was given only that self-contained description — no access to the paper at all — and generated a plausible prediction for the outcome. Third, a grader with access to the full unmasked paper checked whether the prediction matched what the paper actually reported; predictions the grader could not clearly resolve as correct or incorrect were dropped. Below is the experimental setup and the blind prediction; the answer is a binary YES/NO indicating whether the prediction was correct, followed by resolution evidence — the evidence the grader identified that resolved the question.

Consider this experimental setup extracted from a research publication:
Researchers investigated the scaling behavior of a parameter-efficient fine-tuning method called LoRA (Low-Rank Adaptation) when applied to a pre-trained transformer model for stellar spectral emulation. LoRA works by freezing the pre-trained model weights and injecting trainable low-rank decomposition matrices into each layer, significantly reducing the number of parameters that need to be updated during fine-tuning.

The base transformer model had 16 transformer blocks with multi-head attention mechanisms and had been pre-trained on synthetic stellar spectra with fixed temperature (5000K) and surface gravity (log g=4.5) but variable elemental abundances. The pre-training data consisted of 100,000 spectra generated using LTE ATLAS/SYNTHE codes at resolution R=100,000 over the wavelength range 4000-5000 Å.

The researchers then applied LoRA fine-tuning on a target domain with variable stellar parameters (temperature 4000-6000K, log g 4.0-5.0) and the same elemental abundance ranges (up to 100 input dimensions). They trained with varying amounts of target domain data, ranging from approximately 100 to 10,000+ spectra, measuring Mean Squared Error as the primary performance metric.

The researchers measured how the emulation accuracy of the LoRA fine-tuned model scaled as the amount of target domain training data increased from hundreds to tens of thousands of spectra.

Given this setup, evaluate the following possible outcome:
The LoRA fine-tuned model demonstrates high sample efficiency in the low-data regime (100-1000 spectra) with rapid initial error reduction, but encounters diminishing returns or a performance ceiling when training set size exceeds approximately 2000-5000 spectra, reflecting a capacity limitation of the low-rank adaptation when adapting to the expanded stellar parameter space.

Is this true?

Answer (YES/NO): NO